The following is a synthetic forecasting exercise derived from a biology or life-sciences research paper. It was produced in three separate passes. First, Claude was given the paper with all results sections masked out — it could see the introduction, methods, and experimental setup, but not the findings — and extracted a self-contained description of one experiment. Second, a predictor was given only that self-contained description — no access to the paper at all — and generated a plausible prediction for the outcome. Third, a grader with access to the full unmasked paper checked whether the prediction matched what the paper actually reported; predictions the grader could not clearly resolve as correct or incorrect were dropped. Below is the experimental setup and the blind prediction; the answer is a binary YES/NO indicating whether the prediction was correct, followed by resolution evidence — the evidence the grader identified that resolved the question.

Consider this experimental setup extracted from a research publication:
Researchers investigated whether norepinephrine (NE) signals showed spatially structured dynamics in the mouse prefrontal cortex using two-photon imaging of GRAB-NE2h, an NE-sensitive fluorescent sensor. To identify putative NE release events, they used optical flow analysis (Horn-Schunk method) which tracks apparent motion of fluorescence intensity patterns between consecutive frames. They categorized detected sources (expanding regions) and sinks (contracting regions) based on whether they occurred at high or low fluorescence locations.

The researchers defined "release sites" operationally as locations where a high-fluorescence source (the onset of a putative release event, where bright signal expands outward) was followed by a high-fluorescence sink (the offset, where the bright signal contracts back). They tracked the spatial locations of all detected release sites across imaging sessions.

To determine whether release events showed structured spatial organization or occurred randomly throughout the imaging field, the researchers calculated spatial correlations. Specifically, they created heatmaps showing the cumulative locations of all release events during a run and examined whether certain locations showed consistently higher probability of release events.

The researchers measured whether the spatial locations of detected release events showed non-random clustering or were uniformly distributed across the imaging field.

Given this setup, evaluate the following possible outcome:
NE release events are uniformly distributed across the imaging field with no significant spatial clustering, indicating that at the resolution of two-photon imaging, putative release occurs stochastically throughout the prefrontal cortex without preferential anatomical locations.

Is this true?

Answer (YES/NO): NO